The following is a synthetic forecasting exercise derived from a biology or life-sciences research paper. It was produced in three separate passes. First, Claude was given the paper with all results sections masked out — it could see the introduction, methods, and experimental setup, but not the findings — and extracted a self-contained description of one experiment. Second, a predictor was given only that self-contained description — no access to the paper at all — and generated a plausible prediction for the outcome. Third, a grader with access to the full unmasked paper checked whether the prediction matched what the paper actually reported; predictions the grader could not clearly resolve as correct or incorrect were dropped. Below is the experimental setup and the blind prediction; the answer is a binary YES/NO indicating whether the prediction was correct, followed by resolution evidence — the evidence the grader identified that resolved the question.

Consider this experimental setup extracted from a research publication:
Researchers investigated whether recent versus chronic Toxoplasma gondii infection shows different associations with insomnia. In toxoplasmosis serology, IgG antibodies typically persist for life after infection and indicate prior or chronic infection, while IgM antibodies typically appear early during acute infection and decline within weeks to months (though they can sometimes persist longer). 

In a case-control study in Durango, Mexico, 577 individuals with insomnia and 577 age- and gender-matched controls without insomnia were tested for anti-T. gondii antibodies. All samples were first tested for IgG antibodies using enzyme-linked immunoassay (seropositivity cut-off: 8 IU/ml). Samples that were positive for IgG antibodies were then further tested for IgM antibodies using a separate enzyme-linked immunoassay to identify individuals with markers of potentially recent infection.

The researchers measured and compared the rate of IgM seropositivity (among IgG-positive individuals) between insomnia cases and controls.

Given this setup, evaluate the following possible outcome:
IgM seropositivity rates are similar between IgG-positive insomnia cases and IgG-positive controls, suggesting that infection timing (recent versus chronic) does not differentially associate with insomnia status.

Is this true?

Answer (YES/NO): YES